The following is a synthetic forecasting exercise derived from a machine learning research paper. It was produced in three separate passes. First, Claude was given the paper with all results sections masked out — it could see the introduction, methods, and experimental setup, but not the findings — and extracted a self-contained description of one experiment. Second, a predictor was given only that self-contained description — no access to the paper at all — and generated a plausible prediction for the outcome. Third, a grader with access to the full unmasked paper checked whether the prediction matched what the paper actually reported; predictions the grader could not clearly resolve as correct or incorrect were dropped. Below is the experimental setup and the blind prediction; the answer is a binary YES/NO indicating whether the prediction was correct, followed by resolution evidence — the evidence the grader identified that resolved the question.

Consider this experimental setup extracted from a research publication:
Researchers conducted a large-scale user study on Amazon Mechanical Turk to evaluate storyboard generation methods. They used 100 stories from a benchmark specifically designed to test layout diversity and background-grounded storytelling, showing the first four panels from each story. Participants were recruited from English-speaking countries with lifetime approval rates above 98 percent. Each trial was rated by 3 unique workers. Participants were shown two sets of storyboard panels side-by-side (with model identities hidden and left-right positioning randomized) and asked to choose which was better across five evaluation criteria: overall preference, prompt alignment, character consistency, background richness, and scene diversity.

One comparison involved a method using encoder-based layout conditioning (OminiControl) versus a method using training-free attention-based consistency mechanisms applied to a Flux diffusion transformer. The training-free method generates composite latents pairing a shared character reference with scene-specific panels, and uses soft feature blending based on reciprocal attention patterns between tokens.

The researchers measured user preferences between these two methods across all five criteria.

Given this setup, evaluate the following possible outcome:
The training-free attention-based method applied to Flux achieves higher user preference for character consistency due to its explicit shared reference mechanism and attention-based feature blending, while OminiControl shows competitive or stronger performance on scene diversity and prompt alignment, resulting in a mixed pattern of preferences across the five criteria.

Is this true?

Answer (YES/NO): NO